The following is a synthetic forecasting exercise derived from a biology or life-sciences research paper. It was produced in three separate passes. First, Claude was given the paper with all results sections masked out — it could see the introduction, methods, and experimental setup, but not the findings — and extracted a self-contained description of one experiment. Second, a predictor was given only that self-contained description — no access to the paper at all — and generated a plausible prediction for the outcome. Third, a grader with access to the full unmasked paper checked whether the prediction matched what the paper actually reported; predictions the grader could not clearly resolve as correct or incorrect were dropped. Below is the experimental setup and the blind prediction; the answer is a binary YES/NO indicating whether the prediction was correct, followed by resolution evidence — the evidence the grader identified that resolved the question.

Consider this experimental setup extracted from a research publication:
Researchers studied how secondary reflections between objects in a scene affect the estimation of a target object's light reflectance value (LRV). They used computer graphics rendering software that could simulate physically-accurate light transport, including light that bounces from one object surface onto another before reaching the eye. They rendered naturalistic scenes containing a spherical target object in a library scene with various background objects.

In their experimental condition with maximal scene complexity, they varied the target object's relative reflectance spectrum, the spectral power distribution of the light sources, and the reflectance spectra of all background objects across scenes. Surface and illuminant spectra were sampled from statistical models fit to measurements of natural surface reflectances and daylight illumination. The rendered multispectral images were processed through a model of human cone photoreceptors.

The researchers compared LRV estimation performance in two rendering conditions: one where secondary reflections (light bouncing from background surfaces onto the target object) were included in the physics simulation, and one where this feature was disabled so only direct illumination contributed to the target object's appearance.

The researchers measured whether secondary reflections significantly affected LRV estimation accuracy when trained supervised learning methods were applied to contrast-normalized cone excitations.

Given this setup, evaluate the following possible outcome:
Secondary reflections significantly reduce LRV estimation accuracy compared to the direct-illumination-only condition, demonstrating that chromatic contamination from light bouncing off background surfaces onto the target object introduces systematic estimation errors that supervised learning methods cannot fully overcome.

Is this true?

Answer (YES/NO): NO